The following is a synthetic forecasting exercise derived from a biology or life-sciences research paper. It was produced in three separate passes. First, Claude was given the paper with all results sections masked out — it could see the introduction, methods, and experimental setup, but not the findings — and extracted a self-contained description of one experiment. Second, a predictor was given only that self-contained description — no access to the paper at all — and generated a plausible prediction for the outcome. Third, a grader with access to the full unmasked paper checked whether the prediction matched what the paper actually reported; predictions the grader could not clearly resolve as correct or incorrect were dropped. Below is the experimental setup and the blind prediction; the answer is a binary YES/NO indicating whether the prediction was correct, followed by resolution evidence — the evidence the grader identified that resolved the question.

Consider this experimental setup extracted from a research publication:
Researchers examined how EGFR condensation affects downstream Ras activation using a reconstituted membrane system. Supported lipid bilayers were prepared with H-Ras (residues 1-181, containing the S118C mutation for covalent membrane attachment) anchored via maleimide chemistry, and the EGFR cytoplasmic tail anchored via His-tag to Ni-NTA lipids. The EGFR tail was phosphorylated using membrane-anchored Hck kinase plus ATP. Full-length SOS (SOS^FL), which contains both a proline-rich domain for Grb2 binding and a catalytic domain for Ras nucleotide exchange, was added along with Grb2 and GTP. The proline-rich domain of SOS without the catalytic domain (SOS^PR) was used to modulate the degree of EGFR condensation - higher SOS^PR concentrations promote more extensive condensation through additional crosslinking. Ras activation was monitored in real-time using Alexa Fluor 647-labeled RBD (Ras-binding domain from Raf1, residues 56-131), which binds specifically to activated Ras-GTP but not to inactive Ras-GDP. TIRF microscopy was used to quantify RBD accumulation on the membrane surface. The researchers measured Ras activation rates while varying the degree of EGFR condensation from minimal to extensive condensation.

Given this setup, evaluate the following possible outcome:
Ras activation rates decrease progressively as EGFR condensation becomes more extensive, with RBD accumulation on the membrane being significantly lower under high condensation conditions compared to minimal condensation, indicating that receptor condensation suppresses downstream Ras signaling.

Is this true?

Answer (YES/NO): NO